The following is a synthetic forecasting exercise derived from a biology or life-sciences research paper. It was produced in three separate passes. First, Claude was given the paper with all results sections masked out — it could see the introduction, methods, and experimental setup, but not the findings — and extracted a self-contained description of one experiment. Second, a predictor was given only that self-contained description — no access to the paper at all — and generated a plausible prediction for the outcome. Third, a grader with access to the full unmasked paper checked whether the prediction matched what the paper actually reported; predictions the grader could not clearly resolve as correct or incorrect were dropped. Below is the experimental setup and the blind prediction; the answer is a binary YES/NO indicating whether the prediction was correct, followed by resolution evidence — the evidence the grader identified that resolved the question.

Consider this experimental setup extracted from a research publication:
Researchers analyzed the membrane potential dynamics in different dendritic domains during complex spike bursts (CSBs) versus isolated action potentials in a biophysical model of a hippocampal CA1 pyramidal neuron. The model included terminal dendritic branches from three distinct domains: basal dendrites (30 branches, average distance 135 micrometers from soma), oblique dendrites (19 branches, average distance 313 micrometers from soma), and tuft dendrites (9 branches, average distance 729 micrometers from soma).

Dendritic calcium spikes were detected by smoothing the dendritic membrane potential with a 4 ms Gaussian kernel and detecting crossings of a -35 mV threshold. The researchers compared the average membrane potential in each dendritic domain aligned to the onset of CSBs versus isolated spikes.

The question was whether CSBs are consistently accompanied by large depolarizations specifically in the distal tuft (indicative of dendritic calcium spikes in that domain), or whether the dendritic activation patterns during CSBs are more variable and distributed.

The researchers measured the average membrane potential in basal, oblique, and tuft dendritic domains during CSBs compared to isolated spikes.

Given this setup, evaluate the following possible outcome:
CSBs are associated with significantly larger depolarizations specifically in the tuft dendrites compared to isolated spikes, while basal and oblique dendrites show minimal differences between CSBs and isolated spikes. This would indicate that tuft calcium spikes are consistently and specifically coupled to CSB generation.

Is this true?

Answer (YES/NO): NO